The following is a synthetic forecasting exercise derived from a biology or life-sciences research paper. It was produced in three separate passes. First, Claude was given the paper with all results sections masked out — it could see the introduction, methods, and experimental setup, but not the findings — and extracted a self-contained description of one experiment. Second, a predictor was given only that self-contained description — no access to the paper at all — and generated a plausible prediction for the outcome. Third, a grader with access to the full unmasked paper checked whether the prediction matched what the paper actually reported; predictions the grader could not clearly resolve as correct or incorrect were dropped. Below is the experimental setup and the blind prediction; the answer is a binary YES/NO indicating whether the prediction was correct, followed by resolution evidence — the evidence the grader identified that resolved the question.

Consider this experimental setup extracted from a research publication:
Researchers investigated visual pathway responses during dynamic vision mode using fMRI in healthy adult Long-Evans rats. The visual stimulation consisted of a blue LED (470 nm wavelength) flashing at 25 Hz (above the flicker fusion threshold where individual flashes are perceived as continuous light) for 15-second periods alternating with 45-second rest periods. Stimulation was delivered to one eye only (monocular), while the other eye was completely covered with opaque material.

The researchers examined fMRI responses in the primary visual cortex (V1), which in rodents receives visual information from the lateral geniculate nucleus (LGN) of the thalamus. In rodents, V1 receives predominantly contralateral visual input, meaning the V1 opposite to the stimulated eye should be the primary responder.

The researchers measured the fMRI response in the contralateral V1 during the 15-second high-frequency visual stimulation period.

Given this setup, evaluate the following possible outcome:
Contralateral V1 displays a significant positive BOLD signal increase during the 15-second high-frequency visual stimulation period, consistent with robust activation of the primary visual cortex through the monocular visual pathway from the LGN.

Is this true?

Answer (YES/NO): NO